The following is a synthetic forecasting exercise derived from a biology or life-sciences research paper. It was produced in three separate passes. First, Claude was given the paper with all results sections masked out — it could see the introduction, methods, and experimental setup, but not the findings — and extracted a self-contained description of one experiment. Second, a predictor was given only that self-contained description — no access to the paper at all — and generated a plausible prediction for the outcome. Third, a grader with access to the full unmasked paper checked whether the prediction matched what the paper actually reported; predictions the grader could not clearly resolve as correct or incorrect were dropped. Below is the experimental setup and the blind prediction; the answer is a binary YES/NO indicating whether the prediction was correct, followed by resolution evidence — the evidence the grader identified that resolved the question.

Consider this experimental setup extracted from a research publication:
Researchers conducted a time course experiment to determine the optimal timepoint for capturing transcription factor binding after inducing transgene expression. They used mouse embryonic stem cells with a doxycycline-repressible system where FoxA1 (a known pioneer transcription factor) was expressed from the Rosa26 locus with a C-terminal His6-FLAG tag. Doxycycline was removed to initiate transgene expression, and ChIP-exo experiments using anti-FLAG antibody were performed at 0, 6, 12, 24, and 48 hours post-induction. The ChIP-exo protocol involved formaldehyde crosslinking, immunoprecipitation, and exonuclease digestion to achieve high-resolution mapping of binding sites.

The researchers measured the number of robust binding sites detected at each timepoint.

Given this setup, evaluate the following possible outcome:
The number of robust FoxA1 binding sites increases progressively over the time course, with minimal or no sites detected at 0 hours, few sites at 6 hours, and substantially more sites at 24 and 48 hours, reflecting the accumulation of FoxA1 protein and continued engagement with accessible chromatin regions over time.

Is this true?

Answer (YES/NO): NO